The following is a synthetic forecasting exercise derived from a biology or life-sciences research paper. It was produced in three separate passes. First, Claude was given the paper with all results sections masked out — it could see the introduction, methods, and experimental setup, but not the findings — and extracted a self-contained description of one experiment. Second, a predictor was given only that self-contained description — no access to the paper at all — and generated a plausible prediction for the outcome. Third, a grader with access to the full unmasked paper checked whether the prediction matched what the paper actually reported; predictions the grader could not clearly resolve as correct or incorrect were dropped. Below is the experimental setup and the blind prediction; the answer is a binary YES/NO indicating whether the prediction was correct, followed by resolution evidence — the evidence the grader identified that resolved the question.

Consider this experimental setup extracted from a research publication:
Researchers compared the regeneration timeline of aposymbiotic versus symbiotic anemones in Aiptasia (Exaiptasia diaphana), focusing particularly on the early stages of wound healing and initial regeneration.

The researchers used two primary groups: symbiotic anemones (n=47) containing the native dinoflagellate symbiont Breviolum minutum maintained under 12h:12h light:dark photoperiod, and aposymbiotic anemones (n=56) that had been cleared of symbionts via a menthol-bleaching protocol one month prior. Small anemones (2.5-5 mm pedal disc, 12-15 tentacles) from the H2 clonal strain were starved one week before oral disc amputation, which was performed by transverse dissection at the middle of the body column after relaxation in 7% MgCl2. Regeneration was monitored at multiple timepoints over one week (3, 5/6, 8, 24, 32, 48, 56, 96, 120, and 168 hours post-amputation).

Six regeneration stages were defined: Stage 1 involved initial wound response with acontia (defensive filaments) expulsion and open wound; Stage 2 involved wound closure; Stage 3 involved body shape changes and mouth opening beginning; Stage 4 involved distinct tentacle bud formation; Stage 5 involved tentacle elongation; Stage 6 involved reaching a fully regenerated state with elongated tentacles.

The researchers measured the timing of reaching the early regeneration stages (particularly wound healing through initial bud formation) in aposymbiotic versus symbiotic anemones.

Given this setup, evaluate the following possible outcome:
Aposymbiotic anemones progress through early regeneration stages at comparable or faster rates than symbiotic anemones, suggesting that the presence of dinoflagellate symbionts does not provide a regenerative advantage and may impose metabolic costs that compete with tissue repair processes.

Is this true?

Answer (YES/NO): NO